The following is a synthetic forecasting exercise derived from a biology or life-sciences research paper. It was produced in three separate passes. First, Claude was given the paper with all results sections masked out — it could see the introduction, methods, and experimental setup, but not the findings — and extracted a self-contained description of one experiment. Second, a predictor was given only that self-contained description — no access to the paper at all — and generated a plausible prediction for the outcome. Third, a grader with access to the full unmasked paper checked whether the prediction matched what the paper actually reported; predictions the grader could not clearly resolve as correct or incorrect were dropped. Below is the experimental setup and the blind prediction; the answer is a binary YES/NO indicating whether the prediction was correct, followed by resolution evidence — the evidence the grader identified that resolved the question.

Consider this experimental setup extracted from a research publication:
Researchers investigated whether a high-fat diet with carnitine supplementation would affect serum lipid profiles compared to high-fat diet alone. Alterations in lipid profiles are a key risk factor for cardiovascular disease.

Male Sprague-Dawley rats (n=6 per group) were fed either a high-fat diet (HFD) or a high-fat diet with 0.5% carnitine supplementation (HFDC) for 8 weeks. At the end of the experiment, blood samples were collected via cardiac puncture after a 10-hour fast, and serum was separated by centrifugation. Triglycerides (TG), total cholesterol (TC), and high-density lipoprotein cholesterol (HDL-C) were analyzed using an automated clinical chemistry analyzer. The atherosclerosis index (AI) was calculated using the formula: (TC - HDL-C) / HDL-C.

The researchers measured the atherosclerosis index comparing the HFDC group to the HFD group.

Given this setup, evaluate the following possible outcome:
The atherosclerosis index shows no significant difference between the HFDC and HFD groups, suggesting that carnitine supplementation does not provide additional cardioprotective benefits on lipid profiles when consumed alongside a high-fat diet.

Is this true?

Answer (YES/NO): NO